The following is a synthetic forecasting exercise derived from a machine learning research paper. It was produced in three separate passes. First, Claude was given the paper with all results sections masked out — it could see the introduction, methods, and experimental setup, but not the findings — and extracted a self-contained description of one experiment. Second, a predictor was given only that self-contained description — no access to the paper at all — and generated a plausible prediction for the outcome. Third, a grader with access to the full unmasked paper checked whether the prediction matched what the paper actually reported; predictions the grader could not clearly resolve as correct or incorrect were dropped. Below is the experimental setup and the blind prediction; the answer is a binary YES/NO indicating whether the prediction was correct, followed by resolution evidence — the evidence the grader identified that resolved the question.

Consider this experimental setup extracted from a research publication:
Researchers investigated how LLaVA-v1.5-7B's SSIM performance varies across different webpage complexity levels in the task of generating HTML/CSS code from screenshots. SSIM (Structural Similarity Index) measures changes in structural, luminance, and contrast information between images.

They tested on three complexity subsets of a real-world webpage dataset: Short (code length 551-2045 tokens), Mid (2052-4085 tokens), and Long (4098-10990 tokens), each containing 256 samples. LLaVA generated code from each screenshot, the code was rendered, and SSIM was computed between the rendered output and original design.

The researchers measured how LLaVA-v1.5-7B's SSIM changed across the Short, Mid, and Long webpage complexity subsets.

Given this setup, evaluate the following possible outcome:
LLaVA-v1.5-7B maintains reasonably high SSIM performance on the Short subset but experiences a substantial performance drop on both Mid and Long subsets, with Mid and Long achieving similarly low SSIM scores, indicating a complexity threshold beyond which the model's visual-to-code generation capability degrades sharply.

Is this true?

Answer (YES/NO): NO